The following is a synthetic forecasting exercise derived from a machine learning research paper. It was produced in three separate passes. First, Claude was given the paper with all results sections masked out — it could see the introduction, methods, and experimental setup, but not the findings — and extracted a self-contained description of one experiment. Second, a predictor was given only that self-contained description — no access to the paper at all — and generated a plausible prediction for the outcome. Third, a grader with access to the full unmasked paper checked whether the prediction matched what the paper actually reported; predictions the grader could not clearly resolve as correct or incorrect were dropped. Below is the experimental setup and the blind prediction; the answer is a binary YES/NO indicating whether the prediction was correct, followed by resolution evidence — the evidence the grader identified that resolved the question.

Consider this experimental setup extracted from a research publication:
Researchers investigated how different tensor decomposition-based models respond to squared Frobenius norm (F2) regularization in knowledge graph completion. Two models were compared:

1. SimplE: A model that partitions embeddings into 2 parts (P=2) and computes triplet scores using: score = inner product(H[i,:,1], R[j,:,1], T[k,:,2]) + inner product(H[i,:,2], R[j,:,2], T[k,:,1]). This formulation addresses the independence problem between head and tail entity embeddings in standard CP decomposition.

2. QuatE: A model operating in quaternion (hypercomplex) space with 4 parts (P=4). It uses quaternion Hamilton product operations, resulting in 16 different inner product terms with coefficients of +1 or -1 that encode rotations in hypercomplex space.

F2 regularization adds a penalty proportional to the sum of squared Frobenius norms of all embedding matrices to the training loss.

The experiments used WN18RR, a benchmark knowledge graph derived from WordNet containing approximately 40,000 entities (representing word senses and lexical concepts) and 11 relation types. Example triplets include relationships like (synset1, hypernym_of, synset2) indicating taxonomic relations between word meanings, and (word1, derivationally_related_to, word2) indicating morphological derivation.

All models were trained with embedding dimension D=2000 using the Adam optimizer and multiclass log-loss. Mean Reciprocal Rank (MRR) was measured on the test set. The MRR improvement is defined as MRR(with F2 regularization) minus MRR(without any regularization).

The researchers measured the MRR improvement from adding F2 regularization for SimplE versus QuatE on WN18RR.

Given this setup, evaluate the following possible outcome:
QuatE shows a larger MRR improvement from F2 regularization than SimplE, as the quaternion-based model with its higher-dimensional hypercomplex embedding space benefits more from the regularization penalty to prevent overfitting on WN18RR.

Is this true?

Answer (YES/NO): NO